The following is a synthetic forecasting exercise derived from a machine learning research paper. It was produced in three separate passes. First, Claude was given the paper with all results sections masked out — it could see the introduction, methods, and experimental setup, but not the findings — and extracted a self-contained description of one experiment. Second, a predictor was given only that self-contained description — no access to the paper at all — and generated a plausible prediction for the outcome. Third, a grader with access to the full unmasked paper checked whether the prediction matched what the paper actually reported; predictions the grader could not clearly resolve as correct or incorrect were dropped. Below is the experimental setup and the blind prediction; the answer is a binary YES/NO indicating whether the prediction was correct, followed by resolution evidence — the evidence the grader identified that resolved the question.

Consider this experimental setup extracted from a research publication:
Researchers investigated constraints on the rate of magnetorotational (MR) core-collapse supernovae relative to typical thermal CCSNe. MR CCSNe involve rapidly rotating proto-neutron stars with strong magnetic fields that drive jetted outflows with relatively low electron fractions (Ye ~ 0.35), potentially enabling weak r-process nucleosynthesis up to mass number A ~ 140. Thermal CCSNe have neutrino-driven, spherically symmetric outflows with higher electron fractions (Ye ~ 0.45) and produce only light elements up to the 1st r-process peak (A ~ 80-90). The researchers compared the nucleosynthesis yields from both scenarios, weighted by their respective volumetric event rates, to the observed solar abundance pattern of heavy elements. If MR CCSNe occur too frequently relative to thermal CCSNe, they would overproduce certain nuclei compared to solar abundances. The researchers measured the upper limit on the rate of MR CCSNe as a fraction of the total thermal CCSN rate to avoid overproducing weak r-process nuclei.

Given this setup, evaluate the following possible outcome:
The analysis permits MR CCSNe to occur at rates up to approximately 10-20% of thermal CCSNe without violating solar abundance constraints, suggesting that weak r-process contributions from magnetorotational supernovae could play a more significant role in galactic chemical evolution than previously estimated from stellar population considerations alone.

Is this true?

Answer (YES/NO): NO